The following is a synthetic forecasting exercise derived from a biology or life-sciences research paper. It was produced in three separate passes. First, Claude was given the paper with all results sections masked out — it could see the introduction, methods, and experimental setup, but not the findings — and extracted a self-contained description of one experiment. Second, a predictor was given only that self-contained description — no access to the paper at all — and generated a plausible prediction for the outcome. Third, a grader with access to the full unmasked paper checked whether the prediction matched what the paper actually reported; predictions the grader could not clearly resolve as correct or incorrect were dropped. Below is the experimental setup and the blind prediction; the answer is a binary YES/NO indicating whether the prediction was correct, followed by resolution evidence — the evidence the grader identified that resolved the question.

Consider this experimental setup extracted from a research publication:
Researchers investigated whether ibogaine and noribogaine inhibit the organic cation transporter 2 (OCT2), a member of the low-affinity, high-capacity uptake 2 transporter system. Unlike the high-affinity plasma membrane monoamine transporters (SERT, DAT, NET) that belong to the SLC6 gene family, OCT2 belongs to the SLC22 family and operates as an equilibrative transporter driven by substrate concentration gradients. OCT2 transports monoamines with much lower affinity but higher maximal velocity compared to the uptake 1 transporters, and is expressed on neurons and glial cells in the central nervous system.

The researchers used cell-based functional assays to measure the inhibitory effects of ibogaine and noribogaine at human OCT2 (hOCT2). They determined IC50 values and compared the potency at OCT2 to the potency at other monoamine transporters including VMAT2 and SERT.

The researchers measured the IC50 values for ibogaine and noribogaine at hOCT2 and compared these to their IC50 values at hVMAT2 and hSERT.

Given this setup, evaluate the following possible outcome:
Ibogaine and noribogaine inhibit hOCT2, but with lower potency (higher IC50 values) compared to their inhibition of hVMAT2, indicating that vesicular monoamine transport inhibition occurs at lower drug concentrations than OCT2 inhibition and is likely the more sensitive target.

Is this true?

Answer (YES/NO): YES